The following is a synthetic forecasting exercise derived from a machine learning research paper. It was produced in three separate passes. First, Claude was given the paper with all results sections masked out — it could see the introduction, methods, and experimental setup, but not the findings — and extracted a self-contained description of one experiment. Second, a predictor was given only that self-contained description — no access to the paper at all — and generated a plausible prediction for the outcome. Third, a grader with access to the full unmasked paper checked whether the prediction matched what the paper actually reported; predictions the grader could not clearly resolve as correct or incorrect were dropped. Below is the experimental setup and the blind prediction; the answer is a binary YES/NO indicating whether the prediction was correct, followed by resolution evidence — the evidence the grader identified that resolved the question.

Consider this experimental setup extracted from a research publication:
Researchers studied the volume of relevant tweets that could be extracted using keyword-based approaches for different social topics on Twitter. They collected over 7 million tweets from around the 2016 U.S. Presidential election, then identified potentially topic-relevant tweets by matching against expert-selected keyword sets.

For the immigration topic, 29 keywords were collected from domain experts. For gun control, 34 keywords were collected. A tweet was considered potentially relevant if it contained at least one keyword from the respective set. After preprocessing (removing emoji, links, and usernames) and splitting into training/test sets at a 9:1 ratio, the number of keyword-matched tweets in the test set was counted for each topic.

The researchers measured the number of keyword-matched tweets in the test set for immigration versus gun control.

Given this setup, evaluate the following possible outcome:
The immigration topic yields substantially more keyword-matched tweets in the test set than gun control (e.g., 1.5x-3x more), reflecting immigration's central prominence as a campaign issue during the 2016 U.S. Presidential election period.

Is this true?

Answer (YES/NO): YES